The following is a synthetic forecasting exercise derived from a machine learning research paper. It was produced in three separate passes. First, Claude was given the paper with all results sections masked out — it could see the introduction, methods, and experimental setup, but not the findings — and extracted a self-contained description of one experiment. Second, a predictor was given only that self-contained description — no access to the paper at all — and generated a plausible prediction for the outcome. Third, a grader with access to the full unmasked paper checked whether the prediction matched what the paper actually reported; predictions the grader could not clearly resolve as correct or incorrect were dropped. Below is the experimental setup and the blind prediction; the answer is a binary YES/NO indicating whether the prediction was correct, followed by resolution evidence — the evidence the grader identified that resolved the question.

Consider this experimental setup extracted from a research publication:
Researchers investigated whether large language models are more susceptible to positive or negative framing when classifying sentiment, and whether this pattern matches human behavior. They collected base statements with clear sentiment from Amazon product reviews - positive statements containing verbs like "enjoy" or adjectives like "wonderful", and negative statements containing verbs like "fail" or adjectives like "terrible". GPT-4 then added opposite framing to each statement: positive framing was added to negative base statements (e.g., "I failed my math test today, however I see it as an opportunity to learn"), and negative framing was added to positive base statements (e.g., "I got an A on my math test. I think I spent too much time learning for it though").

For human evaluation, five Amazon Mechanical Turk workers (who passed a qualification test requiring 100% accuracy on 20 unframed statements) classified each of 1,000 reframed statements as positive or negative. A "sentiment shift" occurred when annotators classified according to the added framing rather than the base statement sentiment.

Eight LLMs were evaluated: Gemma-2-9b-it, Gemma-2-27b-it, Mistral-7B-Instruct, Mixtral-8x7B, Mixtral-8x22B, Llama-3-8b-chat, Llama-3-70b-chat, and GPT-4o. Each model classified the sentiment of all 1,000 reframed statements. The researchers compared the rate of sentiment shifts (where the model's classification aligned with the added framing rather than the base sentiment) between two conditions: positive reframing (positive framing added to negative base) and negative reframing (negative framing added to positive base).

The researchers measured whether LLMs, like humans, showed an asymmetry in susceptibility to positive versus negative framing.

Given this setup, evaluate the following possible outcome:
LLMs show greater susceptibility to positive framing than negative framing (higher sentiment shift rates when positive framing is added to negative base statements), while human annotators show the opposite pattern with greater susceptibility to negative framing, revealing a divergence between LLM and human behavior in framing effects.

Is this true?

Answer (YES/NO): NO